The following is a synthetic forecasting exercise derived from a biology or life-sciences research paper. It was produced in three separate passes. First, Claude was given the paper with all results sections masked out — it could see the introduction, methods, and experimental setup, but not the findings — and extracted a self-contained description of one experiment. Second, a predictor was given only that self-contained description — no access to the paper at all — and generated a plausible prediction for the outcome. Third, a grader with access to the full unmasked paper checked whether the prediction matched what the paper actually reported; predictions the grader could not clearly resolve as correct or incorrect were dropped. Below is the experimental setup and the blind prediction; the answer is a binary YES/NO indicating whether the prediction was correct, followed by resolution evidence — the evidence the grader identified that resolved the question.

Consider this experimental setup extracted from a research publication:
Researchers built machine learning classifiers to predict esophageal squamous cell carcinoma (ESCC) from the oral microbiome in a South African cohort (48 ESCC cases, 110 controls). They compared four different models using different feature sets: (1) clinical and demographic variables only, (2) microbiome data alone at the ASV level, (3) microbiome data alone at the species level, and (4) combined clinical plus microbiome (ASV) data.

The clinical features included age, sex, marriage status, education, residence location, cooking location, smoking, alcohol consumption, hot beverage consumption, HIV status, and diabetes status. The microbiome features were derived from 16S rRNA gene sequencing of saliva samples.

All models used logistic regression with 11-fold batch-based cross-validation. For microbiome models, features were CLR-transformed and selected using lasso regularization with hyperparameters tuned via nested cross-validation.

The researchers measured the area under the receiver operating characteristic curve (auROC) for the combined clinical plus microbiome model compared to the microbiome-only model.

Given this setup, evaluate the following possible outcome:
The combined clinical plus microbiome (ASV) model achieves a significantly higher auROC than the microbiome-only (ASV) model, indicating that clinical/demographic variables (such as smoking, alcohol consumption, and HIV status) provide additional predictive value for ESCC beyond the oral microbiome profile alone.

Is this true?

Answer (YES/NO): NO